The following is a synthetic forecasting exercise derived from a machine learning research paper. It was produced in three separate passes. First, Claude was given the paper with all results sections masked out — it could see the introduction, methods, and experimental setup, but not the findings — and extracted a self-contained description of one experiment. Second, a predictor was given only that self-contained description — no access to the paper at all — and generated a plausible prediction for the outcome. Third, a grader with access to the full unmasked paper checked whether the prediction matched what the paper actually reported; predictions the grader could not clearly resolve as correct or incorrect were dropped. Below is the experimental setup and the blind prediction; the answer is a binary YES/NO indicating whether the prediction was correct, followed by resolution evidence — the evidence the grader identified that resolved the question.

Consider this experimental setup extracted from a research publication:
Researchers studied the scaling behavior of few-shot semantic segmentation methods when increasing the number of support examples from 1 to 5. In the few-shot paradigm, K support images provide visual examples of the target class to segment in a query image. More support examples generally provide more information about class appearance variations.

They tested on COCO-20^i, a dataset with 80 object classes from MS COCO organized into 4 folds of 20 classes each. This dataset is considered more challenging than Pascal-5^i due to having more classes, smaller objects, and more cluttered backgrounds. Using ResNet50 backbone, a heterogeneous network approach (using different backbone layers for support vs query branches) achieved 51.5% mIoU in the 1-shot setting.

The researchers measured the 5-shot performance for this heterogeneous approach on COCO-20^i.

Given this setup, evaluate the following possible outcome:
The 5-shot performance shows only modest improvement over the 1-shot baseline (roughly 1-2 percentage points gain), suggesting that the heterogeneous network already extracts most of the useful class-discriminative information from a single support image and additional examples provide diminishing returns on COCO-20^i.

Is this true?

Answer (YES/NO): NO